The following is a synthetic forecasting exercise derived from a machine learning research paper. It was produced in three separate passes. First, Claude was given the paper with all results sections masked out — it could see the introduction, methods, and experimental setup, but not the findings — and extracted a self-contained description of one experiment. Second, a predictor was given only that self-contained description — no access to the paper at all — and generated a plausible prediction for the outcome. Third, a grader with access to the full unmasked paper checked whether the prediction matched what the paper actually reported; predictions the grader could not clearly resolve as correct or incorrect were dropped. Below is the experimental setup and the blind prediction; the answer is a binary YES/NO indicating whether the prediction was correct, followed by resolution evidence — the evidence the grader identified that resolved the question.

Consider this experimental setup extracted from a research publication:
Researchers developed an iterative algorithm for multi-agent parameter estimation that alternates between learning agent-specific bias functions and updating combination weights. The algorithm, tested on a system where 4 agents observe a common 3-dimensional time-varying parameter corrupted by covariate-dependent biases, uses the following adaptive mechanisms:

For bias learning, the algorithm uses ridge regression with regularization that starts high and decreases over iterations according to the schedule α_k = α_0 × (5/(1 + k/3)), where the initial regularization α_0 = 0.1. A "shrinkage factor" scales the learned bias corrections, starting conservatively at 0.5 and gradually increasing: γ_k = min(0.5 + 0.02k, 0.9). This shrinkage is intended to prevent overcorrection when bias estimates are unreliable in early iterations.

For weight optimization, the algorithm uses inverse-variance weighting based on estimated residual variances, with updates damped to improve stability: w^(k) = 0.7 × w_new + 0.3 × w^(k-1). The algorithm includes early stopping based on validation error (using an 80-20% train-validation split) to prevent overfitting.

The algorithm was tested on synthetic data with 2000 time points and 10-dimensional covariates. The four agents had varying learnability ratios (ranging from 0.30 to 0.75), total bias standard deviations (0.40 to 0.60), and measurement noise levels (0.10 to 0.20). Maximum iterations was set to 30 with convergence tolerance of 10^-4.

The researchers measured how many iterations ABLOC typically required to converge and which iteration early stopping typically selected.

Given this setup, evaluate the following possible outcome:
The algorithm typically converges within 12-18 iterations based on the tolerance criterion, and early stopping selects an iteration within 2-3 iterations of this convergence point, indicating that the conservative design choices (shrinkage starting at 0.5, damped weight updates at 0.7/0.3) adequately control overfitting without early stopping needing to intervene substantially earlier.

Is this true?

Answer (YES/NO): NO